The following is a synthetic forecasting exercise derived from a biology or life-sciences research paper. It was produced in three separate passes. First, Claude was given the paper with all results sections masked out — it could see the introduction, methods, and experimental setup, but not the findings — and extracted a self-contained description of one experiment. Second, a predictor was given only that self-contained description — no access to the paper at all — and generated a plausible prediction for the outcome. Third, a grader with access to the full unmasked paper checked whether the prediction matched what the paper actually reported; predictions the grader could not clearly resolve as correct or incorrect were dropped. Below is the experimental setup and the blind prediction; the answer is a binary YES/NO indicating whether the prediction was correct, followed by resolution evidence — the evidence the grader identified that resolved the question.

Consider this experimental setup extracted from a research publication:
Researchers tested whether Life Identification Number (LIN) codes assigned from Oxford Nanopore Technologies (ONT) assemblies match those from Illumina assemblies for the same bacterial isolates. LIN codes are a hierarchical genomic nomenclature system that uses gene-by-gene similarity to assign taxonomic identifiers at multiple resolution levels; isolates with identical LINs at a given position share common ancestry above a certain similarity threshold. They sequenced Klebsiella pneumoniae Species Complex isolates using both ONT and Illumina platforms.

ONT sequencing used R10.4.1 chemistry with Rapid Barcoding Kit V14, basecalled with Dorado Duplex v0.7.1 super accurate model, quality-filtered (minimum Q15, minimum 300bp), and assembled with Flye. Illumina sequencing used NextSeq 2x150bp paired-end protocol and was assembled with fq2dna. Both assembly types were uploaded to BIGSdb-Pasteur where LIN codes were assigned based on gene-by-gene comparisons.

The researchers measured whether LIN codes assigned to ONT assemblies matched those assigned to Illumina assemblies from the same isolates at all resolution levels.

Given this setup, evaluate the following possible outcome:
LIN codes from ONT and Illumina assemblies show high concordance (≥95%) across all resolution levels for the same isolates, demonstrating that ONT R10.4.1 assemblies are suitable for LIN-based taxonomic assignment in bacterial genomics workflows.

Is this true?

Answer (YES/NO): NO